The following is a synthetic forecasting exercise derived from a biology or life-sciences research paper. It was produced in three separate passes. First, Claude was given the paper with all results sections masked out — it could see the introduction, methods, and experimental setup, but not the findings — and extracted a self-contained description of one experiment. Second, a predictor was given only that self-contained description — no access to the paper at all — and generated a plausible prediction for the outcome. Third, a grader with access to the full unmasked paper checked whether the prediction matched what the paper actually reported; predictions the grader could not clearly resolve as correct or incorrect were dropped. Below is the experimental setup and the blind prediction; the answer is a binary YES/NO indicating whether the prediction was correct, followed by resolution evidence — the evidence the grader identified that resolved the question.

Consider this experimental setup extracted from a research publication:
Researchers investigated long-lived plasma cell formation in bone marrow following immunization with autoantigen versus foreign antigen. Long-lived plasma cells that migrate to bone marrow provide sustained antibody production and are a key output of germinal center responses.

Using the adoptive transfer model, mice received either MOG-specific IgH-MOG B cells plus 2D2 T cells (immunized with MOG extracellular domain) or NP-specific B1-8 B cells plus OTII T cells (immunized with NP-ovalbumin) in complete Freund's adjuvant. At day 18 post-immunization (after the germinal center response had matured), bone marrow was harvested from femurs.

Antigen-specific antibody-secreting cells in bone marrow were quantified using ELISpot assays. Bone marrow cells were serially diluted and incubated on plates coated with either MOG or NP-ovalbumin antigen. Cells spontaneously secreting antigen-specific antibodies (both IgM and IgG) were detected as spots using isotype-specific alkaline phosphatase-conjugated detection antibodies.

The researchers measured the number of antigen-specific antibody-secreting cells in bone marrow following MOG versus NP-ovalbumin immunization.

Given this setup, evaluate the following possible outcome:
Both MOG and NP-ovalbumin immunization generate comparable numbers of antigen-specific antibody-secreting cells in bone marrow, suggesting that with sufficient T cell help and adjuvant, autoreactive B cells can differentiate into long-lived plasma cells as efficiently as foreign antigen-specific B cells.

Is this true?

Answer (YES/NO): NO